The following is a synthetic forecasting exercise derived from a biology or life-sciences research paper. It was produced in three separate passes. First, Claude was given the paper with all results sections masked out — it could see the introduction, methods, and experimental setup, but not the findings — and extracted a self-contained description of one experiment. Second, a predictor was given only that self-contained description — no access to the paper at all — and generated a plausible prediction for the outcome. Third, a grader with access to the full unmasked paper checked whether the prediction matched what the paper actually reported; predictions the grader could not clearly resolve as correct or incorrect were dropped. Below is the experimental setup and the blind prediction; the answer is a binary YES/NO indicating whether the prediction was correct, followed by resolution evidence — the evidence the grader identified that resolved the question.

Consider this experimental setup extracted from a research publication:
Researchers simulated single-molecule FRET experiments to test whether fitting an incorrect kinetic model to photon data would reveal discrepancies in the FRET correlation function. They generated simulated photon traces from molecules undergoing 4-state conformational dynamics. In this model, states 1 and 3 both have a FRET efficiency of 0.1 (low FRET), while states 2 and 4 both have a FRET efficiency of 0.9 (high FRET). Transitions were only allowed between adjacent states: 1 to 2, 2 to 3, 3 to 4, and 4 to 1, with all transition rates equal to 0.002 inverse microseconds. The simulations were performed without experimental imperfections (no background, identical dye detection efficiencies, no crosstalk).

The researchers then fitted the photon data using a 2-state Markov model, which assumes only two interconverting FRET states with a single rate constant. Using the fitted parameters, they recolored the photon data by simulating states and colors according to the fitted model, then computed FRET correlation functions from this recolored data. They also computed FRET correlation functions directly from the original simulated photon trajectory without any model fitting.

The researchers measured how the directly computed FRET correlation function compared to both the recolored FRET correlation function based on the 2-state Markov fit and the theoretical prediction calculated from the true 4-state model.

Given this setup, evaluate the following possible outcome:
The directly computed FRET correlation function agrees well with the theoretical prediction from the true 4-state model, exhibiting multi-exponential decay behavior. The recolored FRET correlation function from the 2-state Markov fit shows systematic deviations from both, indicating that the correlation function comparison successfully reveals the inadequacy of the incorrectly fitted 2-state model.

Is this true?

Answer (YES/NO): YES